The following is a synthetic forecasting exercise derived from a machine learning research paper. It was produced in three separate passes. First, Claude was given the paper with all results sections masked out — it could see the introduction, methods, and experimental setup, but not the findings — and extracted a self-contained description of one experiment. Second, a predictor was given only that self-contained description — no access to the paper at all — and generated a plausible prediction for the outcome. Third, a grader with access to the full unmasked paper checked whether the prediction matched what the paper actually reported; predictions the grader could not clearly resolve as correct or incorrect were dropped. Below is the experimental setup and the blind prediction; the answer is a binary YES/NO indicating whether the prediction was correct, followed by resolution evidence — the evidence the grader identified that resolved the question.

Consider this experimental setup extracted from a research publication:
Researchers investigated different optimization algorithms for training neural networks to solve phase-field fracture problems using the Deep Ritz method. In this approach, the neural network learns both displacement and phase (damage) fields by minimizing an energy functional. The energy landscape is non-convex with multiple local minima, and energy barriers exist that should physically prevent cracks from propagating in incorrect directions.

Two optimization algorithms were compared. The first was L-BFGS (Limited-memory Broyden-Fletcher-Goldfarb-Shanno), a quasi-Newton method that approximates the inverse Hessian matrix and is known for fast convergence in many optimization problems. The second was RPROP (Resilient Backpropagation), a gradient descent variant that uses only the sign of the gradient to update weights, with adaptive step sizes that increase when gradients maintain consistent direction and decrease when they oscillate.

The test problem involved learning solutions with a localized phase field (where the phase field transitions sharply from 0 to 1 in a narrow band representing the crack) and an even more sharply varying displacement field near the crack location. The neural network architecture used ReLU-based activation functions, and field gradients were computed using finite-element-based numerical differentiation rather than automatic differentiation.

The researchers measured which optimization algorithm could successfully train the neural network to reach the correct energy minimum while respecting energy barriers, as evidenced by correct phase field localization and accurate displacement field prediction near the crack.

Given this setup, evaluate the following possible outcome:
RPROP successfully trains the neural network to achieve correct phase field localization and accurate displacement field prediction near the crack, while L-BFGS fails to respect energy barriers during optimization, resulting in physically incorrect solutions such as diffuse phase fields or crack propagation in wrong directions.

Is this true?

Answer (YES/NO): YES